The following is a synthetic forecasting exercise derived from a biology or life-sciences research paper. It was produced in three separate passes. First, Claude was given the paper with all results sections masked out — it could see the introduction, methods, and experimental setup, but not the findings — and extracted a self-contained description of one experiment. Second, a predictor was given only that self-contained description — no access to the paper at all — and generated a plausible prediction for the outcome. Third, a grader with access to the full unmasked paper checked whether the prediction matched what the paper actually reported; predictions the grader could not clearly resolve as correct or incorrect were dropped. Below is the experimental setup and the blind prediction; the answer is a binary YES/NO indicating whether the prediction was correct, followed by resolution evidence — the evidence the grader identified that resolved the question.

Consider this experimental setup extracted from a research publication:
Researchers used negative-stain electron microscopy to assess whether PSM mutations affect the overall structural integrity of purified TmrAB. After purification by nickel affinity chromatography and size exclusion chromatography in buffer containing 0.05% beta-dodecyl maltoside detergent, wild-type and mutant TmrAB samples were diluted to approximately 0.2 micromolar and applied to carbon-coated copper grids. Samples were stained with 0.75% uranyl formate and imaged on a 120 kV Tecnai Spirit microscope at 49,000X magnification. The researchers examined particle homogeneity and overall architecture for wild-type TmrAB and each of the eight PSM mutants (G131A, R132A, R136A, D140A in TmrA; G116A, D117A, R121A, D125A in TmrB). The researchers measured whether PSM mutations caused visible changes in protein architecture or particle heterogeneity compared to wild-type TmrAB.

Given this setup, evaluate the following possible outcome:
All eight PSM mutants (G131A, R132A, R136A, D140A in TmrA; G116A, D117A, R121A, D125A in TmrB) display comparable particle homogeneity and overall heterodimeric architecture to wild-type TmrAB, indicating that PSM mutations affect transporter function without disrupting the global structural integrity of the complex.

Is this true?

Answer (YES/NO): YES